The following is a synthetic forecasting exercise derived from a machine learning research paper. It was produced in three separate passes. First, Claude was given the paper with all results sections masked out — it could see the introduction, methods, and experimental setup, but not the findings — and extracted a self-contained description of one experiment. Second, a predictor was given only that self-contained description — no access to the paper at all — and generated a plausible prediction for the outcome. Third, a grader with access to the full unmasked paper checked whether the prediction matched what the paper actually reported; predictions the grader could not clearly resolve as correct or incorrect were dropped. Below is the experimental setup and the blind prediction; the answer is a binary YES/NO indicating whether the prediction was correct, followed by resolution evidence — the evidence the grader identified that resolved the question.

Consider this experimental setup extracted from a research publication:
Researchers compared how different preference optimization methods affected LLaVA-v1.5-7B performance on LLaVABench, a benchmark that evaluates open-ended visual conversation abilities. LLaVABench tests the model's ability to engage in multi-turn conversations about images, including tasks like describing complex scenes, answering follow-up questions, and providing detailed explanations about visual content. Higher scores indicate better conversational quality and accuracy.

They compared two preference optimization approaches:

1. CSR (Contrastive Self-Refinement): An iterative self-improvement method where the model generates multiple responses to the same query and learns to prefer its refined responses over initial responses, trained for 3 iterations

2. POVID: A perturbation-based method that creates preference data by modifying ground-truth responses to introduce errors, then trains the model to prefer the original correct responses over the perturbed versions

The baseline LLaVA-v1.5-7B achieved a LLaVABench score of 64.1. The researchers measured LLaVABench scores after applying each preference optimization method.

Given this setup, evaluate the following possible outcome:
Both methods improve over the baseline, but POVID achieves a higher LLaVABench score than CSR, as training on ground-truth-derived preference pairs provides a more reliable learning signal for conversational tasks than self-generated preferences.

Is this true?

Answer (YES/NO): NO